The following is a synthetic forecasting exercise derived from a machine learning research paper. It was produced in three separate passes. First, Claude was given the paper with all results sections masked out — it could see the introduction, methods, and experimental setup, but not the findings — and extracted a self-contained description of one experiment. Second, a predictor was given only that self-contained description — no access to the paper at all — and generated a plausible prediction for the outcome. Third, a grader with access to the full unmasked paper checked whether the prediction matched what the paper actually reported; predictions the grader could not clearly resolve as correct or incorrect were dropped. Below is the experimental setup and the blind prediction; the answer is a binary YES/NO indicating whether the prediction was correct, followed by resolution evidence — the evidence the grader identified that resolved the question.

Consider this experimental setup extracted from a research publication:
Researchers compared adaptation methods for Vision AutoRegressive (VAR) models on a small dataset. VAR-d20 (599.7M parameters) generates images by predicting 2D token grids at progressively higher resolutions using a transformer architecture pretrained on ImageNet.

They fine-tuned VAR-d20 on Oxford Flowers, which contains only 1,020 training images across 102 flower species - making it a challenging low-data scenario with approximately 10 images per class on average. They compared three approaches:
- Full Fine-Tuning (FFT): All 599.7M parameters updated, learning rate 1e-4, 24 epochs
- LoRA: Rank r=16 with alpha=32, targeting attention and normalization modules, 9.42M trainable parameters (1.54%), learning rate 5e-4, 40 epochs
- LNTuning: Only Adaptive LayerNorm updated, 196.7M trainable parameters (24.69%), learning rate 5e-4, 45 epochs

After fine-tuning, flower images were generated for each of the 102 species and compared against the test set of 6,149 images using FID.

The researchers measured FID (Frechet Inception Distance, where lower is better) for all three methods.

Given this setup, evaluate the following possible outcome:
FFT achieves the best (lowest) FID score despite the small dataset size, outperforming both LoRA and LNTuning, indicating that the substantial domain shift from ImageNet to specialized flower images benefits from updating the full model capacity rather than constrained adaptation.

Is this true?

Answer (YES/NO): NO